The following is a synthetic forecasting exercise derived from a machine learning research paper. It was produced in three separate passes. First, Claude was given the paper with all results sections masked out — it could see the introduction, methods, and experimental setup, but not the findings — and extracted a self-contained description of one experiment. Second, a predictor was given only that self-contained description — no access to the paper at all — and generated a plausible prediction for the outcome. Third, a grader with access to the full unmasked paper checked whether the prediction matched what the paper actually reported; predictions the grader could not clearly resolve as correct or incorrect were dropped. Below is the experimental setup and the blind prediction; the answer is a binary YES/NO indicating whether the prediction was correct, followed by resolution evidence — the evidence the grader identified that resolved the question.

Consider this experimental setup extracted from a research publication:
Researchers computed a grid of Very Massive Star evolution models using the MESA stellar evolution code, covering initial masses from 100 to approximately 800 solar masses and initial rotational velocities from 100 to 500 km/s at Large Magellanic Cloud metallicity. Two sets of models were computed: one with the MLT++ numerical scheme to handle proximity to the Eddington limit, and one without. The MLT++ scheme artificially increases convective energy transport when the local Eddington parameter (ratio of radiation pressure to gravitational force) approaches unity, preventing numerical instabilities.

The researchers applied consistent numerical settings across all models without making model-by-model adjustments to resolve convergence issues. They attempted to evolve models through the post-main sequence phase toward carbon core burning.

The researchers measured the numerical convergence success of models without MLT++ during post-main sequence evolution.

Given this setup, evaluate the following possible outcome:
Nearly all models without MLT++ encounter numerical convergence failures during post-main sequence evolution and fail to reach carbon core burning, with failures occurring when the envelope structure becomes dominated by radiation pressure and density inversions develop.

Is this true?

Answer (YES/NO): YES